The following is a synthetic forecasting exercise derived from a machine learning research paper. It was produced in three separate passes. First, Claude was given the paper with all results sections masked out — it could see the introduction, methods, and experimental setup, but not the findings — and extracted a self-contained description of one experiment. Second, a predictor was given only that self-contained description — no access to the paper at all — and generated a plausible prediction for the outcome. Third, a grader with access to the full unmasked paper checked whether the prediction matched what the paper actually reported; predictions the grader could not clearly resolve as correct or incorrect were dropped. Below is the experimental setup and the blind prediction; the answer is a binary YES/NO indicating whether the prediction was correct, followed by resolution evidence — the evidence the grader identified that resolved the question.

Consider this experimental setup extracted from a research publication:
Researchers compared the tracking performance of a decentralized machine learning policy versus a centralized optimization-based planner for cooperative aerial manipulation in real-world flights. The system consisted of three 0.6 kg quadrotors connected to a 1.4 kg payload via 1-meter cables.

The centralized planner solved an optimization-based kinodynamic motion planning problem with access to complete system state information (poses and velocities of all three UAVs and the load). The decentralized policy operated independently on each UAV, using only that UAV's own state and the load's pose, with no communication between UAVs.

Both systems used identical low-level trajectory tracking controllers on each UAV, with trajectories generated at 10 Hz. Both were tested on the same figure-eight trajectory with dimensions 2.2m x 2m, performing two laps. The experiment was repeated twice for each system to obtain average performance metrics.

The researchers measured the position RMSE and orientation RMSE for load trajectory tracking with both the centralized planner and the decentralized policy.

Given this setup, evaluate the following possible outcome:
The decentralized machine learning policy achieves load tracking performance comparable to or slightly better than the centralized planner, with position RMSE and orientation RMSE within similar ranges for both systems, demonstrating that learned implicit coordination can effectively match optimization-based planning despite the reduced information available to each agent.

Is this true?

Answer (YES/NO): NO